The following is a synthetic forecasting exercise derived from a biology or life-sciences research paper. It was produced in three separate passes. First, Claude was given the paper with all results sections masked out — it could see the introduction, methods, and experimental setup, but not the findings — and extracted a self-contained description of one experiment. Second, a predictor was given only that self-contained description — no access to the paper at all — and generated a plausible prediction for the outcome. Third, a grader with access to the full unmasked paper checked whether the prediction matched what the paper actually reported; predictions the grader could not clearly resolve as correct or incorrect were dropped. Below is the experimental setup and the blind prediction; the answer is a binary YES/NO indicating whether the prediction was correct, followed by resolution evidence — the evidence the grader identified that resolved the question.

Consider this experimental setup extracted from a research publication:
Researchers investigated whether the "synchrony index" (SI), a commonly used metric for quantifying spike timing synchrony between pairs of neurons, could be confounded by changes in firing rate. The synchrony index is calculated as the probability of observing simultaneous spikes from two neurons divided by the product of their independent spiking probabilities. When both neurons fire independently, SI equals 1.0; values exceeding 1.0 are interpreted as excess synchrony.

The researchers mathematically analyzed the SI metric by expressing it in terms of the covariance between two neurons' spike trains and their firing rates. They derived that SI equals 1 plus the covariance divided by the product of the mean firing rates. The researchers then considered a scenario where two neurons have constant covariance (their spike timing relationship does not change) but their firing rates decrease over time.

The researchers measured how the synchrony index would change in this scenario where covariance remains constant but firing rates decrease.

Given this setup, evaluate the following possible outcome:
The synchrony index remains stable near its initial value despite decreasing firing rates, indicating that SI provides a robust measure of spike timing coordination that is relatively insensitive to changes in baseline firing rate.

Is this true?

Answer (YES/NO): NO